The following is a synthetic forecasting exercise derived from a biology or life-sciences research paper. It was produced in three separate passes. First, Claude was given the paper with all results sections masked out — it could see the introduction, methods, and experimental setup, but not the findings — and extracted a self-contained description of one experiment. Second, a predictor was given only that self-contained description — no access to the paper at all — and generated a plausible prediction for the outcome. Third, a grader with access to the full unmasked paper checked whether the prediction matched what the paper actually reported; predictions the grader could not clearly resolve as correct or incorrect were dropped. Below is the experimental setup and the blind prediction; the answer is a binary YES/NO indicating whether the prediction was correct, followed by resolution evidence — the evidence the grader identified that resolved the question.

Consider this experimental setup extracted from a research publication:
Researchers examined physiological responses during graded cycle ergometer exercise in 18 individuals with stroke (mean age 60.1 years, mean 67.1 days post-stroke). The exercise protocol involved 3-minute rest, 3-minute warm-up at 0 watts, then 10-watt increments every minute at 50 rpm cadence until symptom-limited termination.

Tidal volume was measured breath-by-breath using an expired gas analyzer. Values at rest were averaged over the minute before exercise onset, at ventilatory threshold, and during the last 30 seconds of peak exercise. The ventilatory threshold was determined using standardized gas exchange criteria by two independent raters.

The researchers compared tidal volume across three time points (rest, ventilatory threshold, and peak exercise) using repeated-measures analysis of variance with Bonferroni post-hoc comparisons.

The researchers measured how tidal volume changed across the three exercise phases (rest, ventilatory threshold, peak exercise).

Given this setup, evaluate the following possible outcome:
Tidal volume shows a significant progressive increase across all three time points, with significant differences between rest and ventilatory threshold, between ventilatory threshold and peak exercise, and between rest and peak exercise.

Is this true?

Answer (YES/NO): YES